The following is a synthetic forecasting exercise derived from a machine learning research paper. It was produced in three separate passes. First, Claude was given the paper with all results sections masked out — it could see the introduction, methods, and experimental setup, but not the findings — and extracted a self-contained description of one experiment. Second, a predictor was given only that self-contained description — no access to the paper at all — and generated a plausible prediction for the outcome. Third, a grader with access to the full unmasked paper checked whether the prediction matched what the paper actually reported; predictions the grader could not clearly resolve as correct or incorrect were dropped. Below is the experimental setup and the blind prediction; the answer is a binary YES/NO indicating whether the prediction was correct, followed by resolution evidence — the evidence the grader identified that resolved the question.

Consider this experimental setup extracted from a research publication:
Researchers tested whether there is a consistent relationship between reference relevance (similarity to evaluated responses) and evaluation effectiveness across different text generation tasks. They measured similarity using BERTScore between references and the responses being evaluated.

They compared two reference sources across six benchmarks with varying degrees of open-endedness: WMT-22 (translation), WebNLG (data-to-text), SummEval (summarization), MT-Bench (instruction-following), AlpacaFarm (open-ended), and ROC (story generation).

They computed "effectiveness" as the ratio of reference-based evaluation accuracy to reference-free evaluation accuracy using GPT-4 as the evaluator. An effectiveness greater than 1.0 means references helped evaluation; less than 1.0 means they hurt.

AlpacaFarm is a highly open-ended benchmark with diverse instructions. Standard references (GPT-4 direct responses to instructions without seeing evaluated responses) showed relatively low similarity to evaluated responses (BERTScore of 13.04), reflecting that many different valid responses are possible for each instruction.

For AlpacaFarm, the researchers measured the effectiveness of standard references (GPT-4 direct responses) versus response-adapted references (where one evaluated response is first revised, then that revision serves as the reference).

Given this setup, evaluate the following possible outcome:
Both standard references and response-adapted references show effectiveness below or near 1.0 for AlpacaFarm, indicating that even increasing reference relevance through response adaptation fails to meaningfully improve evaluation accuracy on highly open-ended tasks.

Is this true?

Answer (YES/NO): NO